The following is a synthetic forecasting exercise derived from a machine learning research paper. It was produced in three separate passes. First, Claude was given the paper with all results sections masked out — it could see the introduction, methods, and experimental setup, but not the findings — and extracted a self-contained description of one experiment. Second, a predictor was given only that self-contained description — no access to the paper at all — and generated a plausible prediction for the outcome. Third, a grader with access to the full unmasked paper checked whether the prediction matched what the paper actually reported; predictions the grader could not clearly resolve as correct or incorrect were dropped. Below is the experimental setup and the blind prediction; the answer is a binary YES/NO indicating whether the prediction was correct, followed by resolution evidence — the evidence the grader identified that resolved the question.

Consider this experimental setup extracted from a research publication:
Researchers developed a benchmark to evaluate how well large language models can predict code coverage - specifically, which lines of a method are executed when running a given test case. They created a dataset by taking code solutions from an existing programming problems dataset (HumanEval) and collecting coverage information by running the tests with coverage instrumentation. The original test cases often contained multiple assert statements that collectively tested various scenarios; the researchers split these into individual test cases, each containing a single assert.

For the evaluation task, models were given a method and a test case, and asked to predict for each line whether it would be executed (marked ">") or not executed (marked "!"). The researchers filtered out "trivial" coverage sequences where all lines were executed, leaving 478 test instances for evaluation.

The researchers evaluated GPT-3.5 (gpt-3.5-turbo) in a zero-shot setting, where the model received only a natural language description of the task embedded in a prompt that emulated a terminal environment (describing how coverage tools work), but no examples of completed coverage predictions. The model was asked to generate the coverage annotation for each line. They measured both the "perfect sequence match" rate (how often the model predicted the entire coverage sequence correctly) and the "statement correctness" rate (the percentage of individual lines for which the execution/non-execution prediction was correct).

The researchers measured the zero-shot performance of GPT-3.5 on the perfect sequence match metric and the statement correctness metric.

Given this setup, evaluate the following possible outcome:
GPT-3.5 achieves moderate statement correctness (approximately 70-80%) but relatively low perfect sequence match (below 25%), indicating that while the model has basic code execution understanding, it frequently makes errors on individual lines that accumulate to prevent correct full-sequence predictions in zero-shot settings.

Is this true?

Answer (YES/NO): NO